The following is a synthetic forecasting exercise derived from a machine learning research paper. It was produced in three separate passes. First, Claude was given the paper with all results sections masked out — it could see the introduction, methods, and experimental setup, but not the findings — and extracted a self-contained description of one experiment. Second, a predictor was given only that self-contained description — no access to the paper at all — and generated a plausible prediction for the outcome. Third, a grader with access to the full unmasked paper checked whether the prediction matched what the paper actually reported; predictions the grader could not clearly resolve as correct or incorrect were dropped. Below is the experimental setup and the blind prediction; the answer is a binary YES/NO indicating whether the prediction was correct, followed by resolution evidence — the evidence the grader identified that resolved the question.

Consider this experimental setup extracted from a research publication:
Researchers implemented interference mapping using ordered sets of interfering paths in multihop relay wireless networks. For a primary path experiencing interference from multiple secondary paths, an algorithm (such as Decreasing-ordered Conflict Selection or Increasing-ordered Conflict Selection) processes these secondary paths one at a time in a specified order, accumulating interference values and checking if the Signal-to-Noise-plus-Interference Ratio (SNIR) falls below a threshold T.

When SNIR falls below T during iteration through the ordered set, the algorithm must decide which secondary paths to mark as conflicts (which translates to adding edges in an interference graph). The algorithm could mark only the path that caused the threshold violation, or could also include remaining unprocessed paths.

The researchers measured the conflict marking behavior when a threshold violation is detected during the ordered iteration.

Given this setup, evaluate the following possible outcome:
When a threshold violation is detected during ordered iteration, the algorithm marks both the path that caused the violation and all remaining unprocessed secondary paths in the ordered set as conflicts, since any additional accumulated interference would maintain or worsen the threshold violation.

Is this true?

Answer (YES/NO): YES